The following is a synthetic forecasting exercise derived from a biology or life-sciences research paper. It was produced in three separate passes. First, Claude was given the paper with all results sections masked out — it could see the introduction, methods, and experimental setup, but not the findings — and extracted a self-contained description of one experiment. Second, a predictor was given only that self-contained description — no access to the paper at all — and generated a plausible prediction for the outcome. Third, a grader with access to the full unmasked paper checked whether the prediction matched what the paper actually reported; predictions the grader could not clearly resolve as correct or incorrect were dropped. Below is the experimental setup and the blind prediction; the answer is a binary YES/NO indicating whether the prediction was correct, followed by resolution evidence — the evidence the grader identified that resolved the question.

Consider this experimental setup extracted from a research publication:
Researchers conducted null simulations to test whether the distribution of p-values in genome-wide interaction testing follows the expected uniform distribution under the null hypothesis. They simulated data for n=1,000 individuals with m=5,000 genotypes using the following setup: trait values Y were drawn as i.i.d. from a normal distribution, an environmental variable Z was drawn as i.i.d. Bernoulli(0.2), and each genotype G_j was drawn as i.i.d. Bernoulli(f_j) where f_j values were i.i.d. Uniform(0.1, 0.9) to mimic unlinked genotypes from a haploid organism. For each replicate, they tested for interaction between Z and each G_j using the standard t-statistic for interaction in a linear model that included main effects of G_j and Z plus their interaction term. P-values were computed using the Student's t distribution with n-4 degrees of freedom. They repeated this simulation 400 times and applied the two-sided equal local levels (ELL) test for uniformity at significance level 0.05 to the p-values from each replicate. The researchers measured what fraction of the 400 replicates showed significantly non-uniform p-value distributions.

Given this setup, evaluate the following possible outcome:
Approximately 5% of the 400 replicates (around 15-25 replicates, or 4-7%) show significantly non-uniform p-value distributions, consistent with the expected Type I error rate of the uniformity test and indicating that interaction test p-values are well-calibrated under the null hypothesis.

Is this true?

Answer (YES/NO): NO